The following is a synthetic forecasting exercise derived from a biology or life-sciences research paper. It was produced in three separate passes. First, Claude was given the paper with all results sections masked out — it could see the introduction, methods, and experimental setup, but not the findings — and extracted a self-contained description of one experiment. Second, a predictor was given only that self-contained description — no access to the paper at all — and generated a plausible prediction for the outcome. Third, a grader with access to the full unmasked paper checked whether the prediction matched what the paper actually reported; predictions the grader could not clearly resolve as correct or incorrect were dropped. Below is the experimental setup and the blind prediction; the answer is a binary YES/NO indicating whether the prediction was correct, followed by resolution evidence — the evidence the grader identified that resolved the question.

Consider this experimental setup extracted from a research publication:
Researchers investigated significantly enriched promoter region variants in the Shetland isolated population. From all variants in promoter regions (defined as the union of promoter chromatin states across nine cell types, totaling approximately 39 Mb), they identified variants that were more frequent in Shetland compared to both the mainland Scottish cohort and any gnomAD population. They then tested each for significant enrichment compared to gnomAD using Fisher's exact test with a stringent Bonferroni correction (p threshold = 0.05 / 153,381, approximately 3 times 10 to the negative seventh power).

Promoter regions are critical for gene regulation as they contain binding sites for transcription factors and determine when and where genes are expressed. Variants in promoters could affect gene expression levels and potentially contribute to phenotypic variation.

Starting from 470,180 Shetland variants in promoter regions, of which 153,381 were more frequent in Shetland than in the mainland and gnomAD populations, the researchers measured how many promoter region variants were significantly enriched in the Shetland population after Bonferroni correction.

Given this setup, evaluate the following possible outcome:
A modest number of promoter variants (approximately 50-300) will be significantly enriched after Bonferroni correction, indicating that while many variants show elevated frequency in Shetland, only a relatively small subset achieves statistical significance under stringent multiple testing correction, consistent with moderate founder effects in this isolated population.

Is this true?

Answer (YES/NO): NO